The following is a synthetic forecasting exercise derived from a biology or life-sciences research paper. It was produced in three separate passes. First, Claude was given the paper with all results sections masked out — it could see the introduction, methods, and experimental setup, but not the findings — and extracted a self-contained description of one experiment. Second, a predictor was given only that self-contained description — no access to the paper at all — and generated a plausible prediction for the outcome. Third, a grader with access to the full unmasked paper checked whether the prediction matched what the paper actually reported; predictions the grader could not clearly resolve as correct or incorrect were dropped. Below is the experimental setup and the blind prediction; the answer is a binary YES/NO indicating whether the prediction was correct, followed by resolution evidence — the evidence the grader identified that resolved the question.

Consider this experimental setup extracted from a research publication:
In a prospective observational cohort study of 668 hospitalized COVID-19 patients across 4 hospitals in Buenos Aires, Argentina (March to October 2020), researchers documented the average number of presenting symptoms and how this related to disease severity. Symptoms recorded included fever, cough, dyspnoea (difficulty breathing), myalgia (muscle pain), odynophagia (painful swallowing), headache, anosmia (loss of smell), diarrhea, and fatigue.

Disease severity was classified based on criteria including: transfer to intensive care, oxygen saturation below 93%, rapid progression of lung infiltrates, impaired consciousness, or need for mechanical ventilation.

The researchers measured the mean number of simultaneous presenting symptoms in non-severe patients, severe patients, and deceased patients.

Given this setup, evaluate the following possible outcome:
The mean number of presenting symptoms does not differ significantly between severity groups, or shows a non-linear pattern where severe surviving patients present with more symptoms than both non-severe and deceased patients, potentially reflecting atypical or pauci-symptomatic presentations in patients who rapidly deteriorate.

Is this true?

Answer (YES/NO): YES